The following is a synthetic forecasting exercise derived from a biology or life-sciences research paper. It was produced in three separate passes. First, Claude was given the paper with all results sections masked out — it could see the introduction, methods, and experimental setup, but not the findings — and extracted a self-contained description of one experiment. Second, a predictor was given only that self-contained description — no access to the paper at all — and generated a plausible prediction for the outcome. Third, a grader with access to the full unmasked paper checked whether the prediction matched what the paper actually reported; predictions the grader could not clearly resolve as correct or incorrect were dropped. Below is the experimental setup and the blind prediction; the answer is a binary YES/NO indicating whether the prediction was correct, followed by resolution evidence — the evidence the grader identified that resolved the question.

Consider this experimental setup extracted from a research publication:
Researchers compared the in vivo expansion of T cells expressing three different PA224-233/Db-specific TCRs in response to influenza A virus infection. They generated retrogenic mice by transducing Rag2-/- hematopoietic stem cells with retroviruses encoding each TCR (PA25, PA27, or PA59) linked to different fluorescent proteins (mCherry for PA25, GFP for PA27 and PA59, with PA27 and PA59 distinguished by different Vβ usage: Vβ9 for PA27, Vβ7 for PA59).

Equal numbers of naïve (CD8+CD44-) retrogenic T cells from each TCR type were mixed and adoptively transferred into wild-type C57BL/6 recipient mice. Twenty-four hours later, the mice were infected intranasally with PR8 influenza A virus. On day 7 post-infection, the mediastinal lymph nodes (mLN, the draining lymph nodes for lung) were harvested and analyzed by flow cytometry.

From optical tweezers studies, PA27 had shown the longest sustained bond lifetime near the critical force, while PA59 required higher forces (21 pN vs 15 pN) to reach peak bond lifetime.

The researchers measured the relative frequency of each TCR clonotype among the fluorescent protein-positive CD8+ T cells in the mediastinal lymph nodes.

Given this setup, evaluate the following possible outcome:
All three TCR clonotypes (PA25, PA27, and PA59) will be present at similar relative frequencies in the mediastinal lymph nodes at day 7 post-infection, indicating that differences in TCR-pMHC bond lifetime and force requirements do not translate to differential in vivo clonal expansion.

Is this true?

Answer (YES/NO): NO